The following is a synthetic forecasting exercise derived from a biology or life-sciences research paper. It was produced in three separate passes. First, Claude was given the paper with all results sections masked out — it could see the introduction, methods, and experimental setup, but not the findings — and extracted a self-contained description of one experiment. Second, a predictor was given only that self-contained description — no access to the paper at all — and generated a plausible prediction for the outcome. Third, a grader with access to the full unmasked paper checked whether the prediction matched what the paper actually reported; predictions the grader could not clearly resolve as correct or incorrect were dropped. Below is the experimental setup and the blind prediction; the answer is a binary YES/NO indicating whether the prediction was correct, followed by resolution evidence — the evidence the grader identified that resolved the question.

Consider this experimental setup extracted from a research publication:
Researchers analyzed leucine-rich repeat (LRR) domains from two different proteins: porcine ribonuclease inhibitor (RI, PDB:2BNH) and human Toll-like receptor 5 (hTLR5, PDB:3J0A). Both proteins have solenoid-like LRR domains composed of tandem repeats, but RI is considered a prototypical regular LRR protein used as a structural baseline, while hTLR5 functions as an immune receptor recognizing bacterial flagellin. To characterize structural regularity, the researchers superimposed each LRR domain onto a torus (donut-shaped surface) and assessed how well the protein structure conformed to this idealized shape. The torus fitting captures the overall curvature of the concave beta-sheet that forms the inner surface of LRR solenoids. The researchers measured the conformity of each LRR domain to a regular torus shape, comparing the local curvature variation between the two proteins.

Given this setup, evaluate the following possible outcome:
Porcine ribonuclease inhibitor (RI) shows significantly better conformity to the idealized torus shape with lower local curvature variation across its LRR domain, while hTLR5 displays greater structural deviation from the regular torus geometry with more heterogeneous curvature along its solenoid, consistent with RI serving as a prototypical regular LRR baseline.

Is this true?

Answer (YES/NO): YES